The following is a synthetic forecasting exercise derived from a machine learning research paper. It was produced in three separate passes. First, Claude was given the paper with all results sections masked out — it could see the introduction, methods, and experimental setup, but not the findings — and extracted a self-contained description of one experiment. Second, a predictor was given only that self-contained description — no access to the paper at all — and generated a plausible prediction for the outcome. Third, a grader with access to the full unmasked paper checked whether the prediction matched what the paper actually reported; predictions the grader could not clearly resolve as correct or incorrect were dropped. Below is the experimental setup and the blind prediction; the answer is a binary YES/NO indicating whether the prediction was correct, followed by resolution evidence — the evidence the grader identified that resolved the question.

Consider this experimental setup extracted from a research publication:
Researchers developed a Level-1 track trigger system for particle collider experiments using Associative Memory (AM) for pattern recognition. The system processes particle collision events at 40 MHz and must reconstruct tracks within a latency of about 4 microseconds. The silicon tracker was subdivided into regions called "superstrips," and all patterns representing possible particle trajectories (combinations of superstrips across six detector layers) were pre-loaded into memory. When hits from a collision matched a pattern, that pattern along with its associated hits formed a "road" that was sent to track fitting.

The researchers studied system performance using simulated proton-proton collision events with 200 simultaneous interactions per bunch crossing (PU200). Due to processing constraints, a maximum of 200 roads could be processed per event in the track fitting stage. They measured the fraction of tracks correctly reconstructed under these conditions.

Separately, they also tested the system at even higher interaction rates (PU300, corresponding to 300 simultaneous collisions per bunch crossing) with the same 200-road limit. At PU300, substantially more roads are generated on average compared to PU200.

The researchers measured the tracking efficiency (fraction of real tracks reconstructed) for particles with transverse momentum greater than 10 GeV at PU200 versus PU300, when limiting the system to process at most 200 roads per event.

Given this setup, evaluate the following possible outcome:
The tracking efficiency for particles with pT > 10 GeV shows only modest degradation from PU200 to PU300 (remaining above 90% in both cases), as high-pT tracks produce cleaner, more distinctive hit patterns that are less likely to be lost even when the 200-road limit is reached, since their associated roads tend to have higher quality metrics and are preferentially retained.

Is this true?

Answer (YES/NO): NO